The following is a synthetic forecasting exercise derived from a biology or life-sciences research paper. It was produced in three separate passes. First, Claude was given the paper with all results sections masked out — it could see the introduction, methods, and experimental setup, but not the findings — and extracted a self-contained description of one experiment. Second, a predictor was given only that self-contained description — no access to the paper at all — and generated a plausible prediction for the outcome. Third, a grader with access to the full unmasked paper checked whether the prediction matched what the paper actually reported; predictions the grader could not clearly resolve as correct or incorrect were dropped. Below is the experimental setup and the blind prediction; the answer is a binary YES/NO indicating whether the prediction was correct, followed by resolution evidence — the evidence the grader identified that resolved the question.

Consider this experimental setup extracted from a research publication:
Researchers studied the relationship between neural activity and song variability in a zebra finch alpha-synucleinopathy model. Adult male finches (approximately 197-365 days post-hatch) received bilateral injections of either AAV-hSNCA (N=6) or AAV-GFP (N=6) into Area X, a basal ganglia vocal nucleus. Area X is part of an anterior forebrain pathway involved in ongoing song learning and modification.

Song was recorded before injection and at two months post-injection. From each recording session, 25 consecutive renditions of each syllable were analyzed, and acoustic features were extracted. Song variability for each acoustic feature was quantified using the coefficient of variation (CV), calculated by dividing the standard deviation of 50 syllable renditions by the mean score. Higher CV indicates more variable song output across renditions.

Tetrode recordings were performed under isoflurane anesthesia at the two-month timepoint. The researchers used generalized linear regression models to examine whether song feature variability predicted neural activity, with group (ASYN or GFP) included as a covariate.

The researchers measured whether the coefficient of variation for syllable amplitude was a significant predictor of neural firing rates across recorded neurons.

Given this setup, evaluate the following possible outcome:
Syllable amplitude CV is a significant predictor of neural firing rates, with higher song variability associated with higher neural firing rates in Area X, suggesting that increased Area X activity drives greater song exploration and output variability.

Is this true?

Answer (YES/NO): NO